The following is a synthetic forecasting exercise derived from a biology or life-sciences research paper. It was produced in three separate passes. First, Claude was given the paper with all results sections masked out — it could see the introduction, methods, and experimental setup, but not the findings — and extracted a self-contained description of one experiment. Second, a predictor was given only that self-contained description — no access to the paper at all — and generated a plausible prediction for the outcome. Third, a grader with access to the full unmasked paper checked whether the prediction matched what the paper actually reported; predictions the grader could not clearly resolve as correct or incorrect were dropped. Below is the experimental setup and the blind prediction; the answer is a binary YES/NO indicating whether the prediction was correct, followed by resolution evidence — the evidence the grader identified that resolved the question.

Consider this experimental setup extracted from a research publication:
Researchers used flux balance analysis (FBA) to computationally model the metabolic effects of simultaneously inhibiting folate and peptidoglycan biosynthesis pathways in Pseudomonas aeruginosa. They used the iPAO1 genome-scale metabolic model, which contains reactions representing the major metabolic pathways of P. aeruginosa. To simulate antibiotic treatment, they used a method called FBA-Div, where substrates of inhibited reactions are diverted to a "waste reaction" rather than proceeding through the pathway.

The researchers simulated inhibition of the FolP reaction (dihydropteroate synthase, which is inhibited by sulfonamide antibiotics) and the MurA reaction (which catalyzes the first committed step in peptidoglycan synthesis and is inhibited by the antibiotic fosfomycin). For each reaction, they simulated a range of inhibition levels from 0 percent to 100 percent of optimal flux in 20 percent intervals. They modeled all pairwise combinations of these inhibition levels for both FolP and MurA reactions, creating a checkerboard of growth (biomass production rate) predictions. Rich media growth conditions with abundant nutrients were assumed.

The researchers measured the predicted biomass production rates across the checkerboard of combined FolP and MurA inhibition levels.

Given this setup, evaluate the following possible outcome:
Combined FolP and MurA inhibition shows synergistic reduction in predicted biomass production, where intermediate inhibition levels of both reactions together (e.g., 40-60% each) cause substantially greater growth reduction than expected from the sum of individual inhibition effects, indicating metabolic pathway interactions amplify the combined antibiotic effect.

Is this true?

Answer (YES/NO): NO